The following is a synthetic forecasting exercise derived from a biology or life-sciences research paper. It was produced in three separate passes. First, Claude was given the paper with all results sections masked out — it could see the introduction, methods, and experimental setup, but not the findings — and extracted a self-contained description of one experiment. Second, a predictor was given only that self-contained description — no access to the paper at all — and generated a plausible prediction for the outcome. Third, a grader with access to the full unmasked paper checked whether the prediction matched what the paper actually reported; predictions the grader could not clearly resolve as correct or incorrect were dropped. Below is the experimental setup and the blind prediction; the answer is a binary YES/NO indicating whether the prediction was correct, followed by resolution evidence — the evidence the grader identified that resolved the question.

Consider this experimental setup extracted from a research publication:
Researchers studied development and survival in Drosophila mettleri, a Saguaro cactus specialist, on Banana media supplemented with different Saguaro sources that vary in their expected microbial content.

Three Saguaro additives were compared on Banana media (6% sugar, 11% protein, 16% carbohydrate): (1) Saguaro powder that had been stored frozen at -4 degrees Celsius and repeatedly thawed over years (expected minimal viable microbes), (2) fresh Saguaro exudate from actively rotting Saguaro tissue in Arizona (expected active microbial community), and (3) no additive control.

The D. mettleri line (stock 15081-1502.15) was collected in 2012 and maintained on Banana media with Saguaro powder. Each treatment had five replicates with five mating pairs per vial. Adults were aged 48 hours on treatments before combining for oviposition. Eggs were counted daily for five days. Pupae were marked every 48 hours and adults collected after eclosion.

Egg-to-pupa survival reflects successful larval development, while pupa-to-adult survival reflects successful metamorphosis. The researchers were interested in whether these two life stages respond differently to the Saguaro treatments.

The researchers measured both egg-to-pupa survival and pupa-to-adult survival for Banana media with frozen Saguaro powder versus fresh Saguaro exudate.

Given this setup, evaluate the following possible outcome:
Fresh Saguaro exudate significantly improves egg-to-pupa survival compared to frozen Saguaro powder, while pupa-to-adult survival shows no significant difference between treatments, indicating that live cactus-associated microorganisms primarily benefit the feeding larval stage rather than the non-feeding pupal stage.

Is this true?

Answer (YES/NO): NO